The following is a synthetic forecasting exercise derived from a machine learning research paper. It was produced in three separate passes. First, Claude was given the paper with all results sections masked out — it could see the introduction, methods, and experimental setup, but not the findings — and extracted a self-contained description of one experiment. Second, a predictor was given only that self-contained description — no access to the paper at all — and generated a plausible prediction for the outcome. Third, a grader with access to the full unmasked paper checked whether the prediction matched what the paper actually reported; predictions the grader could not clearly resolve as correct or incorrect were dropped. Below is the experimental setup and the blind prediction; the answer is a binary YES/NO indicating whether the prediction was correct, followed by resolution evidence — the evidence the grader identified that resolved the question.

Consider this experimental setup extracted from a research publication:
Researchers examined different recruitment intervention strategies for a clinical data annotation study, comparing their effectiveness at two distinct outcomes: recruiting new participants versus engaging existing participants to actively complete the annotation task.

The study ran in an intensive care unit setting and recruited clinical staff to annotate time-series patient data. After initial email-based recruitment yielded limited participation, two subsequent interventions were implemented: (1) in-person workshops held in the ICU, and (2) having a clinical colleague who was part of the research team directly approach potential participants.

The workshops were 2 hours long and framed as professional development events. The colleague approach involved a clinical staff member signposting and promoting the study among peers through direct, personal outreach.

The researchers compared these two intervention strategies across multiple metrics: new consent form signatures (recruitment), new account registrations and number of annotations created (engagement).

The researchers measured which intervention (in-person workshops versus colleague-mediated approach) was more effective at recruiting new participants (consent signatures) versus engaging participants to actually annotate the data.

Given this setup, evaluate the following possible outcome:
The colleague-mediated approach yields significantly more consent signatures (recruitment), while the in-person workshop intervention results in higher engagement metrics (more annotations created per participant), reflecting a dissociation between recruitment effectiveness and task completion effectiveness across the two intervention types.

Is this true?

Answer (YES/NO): NO